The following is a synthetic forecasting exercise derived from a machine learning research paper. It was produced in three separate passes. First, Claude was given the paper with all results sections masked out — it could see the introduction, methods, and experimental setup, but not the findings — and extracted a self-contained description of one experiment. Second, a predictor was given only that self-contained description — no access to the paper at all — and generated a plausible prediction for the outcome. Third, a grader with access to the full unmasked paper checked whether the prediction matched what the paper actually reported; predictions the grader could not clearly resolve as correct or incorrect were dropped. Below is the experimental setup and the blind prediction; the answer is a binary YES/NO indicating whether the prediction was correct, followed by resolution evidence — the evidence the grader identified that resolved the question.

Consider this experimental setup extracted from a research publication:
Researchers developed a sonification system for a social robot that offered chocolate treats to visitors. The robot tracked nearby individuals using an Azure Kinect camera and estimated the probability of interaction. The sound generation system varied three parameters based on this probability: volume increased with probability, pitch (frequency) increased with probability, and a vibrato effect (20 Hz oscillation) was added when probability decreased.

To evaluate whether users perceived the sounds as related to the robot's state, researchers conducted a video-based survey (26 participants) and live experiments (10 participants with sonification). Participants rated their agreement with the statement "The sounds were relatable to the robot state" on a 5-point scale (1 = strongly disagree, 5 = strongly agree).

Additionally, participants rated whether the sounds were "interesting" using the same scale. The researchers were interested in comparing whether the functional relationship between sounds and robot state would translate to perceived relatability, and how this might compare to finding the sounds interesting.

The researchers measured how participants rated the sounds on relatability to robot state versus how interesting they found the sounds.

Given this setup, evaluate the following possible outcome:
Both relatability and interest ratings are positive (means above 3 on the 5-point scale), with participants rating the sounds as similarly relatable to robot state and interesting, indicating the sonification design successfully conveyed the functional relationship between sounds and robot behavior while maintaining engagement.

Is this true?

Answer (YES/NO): NO